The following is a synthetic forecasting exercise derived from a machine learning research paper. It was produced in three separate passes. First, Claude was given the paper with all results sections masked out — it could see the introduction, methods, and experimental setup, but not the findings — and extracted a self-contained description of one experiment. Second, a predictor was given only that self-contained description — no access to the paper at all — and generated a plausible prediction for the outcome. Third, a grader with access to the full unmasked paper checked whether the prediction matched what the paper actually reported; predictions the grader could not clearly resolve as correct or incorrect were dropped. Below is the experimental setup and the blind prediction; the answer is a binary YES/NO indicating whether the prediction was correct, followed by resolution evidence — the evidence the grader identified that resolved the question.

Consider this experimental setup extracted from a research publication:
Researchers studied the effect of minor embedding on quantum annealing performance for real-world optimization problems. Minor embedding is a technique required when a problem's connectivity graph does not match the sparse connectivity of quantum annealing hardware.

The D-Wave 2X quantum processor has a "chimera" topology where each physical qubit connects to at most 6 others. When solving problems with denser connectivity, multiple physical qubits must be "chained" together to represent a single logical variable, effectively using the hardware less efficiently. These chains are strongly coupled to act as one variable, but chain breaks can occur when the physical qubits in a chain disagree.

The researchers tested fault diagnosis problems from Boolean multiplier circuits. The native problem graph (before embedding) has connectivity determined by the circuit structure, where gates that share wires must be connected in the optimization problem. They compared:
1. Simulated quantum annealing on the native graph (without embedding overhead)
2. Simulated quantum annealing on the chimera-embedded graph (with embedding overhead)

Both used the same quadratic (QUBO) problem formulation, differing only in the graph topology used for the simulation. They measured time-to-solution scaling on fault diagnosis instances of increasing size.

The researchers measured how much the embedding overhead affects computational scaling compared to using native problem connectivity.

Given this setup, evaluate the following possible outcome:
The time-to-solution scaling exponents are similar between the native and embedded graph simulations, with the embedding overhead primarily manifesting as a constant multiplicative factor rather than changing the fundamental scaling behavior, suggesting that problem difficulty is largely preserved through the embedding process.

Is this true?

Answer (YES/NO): NO